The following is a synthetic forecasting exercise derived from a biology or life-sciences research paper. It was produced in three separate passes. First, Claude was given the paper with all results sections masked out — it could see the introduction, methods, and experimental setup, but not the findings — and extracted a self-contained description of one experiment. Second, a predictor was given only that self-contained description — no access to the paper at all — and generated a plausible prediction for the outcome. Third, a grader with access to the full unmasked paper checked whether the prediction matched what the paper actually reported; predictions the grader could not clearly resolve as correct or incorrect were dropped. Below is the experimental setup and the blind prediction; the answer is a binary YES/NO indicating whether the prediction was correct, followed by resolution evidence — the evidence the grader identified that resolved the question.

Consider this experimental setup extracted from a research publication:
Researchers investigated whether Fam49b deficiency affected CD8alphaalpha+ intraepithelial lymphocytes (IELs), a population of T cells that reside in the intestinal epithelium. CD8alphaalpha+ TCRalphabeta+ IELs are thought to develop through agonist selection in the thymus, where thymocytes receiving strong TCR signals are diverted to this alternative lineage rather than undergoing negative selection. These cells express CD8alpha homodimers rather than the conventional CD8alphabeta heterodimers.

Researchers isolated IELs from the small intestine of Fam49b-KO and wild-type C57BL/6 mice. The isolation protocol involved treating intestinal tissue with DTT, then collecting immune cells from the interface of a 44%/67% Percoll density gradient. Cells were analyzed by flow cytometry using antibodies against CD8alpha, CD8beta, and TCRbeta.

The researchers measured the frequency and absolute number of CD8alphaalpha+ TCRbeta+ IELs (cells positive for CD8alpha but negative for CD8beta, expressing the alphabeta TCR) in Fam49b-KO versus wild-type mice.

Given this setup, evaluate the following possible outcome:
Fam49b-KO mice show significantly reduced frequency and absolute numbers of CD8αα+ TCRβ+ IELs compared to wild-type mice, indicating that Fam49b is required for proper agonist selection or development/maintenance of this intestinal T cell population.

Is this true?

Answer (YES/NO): YES